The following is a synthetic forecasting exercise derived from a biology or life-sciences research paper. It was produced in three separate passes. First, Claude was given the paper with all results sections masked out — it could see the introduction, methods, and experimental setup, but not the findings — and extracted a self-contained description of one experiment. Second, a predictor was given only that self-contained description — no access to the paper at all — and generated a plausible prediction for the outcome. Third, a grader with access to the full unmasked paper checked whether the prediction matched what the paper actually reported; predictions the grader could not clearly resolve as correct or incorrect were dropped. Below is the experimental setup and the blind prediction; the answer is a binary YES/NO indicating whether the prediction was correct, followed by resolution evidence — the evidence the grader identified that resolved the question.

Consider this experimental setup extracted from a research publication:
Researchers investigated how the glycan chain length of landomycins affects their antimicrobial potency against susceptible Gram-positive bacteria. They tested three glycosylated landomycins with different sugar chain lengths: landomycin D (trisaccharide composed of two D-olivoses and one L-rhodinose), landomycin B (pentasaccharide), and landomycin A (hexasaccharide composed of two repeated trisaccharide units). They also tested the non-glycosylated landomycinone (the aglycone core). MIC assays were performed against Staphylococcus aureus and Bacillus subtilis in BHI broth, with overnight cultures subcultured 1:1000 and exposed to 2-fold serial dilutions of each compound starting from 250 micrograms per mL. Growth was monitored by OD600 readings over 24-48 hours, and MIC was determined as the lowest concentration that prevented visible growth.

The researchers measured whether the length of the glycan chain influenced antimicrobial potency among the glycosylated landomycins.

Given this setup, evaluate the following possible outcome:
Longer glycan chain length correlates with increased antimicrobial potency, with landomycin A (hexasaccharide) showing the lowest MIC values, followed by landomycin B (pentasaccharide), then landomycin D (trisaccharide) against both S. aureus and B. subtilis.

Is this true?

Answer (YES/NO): NO